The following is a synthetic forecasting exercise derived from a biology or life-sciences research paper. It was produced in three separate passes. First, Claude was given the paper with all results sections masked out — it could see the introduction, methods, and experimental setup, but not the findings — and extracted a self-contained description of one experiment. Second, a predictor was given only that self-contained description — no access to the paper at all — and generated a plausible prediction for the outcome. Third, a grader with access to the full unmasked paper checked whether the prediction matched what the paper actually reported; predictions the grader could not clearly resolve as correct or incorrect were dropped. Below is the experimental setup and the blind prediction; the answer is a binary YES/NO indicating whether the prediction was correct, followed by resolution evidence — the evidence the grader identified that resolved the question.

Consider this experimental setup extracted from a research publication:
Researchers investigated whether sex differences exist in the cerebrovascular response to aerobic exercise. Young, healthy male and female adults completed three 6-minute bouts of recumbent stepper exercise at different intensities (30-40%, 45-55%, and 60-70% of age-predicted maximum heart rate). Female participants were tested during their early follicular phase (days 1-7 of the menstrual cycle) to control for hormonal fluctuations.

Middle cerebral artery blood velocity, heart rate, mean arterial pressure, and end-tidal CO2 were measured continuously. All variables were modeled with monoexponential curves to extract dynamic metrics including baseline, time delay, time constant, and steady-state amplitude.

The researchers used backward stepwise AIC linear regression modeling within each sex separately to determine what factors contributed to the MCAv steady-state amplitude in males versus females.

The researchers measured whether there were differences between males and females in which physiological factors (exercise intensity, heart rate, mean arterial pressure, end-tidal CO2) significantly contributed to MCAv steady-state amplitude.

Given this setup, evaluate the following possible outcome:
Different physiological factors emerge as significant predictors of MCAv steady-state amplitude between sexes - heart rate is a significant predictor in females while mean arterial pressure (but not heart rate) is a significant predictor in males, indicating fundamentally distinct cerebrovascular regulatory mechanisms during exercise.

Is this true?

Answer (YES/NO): NO